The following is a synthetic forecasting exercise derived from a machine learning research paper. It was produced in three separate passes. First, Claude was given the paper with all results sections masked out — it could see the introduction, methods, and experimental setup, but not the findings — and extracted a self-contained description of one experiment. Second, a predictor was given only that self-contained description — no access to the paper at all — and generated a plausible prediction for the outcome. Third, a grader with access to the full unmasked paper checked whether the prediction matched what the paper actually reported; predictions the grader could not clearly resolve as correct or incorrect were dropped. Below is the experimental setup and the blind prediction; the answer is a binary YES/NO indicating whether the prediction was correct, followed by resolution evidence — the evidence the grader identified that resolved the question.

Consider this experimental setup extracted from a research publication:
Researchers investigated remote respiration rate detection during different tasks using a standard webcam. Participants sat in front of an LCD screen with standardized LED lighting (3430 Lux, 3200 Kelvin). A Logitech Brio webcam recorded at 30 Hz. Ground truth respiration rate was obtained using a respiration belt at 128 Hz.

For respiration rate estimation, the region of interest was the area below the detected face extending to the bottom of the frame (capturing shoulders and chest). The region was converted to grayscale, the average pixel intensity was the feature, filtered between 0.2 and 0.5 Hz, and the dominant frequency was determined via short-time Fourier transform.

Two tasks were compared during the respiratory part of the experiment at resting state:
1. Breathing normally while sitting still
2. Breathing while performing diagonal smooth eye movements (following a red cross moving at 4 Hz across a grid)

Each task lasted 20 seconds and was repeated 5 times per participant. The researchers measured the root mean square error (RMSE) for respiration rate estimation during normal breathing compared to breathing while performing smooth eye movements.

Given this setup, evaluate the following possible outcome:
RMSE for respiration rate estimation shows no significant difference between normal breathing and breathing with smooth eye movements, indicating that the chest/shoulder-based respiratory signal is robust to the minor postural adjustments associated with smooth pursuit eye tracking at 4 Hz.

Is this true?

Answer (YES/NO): YES